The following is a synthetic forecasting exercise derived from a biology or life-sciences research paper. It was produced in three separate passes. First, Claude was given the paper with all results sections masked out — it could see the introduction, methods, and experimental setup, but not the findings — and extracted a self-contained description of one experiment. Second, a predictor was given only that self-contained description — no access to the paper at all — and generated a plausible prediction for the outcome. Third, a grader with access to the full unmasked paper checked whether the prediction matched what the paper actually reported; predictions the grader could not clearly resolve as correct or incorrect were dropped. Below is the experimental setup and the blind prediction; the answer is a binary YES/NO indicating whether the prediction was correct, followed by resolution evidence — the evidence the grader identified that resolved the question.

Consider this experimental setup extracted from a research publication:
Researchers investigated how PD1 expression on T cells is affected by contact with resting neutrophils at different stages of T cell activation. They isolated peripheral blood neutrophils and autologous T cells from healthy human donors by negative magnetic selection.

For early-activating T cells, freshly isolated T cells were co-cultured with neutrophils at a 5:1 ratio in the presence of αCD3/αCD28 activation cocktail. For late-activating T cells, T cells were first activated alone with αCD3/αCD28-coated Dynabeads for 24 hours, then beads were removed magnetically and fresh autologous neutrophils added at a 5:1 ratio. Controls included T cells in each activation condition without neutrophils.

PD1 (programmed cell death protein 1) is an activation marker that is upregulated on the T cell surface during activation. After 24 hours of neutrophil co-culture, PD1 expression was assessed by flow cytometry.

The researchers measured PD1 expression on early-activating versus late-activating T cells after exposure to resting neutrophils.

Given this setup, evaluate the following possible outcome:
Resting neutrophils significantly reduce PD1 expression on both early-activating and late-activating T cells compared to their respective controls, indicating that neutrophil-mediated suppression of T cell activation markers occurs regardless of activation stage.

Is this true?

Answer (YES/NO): NO